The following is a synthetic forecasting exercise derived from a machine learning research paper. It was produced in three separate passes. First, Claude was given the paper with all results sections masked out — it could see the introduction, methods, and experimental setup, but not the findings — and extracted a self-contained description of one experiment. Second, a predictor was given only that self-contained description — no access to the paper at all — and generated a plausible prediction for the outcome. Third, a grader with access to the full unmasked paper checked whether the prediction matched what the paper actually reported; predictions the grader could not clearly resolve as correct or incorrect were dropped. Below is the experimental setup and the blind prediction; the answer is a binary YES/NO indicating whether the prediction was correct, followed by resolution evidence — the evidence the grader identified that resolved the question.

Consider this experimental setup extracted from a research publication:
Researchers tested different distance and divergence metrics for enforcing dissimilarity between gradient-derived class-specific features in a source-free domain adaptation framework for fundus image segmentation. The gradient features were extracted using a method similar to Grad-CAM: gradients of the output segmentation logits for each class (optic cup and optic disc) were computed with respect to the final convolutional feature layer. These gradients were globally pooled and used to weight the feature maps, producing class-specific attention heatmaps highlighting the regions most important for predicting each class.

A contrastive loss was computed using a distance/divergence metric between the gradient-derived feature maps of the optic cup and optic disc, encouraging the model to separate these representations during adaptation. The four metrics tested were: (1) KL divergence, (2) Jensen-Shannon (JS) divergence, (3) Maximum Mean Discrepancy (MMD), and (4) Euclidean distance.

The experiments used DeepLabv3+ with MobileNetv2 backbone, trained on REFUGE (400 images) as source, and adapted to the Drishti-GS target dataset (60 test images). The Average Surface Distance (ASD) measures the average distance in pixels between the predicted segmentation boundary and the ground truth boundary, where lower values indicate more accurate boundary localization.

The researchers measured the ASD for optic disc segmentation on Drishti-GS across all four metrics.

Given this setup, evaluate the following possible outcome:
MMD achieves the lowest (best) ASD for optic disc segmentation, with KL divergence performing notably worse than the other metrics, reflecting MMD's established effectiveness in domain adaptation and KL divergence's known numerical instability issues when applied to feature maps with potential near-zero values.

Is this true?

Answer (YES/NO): NO